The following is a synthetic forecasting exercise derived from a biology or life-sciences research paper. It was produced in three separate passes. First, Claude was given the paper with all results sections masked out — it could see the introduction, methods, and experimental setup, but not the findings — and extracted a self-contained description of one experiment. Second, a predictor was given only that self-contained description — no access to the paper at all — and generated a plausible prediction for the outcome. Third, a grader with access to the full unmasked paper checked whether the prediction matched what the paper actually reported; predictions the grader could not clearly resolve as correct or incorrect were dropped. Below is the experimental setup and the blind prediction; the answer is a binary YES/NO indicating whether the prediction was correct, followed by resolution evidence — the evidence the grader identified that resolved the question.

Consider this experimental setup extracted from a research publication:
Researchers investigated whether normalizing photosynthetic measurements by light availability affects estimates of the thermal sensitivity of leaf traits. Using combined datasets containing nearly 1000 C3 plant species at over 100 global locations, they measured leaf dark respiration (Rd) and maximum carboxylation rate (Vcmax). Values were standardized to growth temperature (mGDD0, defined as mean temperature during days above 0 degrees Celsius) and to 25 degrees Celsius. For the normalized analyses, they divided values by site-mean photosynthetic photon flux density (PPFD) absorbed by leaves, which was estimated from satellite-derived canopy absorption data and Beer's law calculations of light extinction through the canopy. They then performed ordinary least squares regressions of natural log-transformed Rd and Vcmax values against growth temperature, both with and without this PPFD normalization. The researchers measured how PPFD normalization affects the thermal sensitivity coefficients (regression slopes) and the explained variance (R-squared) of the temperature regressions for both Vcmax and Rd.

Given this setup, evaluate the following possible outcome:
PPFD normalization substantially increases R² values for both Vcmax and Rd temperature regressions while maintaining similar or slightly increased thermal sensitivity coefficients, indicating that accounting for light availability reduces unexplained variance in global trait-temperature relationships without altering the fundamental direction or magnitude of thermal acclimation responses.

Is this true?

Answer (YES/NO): NO